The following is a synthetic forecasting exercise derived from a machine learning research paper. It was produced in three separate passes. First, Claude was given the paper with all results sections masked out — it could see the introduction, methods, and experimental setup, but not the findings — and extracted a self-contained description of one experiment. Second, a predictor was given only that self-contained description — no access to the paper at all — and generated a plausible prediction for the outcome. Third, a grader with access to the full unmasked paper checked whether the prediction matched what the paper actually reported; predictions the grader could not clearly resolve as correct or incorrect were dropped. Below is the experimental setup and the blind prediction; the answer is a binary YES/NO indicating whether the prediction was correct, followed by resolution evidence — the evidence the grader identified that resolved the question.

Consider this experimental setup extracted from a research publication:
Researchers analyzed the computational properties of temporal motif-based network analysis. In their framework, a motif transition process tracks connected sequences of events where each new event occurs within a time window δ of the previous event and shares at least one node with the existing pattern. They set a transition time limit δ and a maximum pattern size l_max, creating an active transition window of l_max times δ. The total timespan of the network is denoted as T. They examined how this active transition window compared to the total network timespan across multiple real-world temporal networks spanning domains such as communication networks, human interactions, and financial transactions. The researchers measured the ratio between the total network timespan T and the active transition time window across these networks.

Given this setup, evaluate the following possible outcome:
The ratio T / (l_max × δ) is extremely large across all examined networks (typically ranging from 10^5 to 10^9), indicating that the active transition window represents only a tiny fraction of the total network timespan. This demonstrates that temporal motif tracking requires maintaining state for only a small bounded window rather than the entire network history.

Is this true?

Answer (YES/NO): NO